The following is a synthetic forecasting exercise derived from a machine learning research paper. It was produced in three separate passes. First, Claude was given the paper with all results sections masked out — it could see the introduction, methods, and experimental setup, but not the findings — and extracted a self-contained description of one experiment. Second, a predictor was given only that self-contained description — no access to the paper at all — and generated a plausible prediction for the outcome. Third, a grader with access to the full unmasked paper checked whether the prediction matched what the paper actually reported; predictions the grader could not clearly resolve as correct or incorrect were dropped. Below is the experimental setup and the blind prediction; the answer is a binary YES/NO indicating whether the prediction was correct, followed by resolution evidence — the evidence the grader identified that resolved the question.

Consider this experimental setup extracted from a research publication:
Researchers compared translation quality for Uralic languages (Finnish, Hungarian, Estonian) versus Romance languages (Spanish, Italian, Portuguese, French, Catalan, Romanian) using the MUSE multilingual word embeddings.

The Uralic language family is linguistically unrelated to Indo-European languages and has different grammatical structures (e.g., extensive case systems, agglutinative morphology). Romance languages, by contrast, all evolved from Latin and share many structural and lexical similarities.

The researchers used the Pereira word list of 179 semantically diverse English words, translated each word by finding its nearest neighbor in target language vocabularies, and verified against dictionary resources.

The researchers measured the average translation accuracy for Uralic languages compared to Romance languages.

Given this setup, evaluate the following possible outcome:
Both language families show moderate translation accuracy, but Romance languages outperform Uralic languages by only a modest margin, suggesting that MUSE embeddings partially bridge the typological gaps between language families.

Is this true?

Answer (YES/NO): NO